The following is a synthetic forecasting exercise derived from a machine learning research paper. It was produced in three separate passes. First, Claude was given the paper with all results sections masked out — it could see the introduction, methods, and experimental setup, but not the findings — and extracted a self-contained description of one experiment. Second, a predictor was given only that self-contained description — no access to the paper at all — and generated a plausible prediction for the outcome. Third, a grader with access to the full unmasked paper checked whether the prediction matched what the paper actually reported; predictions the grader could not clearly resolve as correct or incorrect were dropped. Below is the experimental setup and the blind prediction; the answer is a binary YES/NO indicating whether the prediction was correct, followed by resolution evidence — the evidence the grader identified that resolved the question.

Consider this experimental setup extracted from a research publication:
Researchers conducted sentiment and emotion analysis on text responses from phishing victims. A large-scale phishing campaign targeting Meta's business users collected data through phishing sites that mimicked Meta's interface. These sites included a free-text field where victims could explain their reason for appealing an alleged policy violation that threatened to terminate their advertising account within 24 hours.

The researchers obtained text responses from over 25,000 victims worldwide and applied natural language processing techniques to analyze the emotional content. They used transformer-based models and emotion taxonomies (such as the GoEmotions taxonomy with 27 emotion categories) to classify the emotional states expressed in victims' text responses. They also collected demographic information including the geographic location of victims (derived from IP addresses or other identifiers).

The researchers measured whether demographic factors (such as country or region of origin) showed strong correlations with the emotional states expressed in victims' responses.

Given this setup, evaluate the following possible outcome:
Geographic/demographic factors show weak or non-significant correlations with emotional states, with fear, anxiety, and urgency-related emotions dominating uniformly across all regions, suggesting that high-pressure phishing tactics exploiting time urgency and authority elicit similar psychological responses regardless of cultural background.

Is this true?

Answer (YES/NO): NO